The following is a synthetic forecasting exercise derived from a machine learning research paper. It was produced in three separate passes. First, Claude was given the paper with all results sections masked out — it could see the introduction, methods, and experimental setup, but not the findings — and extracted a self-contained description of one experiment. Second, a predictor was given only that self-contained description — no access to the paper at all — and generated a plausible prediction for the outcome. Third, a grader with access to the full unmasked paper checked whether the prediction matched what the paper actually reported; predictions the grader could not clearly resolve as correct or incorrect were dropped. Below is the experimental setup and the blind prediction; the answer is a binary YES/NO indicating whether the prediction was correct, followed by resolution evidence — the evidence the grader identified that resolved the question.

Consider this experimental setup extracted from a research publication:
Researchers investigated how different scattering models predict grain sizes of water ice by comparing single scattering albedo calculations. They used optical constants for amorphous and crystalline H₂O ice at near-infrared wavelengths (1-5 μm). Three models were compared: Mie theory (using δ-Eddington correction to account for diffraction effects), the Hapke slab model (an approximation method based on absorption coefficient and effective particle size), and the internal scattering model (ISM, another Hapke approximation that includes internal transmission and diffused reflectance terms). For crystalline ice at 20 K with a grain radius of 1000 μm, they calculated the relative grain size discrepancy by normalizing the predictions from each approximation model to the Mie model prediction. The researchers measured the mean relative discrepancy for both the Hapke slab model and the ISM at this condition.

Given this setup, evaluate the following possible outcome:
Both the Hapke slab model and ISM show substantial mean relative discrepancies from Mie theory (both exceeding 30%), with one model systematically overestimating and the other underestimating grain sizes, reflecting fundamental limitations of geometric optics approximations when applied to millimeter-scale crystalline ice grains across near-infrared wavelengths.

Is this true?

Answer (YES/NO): NO